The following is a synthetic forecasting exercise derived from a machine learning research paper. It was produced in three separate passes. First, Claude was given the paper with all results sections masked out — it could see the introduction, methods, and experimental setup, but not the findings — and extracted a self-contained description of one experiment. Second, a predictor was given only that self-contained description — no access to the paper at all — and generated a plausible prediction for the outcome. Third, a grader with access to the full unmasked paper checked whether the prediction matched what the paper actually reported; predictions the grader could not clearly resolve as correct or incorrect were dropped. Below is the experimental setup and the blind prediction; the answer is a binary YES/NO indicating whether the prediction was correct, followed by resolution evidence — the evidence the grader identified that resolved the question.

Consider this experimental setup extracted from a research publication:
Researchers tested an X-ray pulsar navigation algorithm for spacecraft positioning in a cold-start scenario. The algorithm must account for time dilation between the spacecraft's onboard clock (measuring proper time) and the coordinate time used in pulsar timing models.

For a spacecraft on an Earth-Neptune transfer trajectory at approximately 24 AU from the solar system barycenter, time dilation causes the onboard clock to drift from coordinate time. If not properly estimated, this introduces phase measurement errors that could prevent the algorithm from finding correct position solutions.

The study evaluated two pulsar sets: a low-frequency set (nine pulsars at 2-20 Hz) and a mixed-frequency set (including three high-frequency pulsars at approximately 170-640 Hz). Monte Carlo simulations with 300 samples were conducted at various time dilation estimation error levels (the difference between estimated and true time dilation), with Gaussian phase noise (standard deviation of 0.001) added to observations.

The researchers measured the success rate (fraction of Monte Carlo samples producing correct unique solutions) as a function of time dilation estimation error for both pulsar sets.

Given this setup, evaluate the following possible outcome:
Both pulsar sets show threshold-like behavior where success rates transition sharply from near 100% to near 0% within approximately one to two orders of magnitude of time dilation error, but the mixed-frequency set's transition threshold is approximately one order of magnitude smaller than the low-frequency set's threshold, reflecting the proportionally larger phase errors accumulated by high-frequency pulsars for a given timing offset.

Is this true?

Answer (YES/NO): NO